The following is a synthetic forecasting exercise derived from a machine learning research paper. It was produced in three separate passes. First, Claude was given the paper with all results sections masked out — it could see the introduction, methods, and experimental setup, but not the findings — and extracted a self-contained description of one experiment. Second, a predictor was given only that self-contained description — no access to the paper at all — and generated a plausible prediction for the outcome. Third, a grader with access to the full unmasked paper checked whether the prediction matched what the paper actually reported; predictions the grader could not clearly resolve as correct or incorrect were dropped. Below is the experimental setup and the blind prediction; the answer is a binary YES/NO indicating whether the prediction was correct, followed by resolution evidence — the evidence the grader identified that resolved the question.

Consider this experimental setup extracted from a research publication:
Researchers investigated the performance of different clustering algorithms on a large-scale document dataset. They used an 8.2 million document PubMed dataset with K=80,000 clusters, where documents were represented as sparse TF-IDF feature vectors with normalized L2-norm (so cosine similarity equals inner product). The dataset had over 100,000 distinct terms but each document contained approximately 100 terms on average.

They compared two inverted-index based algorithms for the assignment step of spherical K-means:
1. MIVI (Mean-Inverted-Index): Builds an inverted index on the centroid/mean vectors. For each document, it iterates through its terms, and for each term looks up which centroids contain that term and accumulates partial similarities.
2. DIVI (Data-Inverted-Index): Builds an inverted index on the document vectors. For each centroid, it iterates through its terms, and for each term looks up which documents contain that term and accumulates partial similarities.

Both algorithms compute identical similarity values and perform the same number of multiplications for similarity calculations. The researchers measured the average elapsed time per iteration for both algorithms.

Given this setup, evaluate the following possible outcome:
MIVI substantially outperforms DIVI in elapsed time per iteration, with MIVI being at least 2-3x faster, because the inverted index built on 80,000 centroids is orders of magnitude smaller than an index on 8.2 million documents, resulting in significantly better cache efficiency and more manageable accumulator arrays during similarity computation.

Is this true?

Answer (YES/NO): YES